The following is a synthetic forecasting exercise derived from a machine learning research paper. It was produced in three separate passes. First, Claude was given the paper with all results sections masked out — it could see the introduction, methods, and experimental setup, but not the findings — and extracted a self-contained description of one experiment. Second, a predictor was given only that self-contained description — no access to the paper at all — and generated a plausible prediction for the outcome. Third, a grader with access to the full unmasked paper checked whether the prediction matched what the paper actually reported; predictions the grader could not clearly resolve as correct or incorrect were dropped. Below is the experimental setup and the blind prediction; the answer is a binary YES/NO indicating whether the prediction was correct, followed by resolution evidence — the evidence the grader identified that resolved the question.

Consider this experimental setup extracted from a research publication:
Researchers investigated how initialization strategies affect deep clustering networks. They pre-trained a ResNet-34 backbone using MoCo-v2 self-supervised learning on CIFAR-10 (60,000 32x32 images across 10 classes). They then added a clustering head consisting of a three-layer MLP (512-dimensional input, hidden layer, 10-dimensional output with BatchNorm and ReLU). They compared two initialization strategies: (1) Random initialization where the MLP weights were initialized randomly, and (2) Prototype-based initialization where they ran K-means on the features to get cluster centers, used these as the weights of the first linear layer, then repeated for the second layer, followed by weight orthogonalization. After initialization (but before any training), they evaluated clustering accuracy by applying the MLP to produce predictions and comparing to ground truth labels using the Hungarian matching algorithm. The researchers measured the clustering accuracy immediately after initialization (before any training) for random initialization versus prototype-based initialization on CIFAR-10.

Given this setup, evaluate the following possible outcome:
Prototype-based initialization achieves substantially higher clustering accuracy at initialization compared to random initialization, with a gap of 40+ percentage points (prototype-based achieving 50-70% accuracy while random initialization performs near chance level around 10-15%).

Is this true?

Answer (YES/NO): NO